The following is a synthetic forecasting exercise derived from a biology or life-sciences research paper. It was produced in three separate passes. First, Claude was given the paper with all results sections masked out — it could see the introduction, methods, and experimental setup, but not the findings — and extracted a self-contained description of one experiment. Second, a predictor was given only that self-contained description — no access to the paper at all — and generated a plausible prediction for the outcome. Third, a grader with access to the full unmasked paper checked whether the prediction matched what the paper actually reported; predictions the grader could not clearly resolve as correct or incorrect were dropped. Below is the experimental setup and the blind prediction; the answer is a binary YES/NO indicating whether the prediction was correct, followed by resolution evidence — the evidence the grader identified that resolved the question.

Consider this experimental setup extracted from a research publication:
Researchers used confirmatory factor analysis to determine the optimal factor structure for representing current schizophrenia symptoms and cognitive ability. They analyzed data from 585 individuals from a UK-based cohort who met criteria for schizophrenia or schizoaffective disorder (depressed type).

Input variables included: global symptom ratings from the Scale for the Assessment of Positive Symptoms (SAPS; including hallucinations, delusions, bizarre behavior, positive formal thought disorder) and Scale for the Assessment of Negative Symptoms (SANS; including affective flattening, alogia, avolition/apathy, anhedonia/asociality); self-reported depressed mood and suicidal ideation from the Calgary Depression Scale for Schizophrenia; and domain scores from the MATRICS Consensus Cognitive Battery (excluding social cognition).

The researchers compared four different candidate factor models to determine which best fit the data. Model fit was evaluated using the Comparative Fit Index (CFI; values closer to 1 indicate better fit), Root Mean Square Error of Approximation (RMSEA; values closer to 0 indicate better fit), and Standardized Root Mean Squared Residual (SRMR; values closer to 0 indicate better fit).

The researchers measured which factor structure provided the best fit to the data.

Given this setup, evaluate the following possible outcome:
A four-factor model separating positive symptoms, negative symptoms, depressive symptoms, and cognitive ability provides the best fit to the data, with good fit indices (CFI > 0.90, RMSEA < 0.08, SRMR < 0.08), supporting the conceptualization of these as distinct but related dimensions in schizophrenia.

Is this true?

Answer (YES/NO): NO